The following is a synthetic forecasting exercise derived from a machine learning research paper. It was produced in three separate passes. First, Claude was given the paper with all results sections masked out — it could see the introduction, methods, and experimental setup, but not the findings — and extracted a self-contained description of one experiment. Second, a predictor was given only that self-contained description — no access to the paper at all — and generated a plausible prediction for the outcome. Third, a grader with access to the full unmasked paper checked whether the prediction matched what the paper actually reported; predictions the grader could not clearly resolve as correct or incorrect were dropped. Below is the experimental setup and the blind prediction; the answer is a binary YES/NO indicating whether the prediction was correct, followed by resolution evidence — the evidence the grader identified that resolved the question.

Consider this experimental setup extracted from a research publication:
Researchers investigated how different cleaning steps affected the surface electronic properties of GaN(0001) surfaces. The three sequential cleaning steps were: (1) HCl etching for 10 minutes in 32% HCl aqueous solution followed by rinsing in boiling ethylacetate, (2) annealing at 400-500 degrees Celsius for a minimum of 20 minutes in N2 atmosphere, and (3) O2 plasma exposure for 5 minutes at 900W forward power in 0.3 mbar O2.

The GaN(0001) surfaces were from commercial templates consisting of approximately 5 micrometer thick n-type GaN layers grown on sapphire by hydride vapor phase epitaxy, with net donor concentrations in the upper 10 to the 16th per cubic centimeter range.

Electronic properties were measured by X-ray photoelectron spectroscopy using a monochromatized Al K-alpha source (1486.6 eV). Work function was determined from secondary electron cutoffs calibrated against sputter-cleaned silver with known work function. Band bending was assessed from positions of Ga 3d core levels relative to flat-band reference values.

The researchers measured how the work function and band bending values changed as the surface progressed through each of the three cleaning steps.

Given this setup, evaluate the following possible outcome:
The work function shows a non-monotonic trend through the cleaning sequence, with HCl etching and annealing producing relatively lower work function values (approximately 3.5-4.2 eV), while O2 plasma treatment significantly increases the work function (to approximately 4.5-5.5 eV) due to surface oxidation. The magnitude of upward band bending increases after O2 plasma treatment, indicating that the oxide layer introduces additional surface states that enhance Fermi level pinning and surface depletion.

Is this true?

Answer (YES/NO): NO